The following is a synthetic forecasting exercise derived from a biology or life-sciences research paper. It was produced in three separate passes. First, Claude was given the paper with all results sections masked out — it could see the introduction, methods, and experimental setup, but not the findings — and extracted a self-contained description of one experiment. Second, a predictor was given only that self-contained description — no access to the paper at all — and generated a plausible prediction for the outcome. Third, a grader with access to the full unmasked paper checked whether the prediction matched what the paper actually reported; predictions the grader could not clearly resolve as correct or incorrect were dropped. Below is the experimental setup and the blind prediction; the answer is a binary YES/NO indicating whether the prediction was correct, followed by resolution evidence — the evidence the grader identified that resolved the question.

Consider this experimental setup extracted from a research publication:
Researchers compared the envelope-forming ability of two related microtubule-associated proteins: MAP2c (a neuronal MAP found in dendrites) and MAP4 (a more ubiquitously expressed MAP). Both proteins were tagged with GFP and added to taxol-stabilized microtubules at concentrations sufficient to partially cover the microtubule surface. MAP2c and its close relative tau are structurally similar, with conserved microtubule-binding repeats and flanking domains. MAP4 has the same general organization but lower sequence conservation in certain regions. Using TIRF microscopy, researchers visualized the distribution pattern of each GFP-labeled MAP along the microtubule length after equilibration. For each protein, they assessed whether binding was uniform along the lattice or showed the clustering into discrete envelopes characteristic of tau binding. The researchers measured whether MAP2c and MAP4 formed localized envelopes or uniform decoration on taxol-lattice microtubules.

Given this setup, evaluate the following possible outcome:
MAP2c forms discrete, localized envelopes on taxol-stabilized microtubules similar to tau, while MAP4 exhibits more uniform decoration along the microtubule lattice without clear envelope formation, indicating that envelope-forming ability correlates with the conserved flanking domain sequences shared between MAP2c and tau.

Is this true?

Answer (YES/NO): YES